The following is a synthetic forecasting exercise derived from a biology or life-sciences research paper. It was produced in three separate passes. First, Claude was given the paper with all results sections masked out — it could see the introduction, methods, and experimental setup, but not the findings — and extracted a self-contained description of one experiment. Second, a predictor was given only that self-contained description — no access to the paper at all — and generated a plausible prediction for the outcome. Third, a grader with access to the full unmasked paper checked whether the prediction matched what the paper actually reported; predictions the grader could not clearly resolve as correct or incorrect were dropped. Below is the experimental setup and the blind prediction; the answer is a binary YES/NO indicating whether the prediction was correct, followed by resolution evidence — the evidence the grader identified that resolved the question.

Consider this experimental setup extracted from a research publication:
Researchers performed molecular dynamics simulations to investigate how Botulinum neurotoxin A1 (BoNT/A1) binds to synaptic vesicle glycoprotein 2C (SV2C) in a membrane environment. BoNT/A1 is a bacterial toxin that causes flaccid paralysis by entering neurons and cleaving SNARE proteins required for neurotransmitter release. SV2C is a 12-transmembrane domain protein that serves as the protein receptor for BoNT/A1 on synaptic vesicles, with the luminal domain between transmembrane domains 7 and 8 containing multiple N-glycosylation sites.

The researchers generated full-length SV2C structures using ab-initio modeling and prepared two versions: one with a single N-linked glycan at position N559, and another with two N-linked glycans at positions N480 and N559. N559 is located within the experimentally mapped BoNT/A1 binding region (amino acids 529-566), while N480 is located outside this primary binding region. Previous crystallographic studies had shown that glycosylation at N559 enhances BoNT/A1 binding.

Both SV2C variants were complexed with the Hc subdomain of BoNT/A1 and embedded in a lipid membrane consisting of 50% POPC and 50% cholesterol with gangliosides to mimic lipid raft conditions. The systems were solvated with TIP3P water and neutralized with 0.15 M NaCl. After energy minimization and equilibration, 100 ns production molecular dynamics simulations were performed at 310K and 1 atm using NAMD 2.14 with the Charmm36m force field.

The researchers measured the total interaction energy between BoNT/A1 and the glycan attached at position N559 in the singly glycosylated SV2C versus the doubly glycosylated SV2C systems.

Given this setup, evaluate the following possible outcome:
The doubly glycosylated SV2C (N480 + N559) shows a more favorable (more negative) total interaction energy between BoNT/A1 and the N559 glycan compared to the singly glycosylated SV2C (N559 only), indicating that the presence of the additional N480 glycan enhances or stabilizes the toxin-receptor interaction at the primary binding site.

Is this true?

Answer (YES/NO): YES